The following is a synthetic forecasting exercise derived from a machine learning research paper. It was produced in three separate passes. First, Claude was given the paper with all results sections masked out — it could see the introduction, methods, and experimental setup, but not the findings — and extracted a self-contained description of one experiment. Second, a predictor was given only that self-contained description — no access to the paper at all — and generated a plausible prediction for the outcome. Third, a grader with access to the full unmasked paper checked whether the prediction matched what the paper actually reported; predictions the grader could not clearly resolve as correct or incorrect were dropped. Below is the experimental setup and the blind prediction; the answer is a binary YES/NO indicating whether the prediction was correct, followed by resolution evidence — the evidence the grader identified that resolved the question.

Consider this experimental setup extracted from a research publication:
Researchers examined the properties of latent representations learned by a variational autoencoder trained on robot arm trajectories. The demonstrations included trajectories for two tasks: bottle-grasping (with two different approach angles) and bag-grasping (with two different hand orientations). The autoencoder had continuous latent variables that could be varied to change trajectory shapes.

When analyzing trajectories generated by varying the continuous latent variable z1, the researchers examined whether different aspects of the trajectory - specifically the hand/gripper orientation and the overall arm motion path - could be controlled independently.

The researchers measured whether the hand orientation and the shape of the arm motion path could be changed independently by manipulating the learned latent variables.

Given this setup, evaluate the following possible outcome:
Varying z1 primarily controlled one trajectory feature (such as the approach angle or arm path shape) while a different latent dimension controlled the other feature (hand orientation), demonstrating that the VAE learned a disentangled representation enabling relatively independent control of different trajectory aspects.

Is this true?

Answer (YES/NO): NO